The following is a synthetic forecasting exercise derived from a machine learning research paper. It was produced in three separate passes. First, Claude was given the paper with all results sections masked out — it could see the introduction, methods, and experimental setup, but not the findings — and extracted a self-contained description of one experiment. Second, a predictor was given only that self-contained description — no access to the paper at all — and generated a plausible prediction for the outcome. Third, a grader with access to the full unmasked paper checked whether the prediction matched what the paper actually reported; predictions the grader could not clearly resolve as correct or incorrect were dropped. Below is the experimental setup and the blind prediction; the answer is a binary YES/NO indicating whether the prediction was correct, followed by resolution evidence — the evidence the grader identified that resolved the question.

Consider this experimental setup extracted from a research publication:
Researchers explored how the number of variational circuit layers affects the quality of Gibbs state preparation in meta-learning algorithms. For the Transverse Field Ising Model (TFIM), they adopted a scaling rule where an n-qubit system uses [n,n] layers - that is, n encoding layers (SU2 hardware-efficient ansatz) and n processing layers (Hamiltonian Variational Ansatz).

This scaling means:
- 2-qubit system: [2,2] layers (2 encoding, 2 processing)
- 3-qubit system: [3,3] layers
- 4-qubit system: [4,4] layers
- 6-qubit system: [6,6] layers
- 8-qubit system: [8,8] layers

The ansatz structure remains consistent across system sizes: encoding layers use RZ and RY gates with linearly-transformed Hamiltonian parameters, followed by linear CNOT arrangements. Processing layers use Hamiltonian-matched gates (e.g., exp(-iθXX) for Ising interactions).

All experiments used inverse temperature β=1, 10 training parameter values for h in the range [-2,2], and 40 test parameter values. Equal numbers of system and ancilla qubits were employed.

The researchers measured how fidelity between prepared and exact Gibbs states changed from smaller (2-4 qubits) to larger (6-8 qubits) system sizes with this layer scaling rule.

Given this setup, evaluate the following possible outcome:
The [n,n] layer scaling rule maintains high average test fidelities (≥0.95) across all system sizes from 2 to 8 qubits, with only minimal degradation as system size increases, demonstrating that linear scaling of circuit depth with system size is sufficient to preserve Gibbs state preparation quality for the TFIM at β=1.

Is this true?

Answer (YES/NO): NO